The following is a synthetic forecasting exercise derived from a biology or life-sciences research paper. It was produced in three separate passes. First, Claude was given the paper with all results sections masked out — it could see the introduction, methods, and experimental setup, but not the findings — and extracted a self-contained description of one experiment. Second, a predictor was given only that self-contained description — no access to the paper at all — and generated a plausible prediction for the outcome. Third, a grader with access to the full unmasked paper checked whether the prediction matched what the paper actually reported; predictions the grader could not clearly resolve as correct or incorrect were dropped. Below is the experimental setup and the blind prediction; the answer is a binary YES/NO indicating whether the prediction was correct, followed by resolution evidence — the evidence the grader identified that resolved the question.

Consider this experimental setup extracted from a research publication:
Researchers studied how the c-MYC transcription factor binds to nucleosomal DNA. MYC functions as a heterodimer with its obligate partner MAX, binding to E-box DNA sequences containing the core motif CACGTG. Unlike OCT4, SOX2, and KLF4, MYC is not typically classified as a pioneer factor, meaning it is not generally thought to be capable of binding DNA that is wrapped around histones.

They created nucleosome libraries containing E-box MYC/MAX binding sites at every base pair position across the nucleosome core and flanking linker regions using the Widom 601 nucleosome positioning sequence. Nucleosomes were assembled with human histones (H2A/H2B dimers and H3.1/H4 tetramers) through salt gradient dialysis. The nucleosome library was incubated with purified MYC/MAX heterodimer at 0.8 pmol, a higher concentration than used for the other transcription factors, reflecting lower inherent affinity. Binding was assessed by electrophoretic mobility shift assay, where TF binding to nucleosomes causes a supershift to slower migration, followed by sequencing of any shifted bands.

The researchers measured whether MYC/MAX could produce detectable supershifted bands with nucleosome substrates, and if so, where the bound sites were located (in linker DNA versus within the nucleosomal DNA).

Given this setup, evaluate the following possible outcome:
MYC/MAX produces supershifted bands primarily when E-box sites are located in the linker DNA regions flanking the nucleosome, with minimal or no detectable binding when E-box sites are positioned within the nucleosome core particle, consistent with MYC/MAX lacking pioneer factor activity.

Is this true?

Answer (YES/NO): NO